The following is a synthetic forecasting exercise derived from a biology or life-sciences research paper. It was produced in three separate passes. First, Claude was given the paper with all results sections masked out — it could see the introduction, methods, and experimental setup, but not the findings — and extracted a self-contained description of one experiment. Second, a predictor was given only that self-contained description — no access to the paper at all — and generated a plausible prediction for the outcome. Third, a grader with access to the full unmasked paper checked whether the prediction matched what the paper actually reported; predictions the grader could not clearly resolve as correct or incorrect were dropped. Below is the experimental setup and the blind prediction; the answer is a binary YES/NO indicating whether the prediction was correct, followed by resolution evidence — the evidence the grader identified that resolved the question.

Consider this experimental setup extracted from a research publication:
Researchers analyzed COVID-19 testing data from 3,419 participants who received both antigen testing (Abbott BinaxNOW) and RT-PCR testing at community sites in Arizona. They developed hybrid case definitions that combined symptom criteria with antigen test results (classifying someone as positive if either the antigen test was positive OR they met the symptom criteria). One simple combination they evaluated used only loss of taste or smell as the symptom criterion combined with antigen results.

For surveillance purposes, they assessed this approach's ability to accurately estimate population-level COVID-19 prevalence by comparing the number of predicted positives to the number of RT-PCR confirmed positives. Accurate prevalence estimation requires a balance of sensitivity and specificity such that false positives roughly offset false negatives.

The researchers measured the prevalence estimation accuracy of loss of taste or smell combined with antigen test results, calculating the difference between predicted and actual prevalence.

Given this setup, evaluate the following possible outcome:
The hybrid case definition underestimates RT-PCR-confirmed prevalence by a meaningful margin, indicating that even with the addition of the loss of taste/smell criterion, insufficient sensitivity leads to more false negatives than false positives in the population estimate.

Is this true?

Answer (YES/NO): NO